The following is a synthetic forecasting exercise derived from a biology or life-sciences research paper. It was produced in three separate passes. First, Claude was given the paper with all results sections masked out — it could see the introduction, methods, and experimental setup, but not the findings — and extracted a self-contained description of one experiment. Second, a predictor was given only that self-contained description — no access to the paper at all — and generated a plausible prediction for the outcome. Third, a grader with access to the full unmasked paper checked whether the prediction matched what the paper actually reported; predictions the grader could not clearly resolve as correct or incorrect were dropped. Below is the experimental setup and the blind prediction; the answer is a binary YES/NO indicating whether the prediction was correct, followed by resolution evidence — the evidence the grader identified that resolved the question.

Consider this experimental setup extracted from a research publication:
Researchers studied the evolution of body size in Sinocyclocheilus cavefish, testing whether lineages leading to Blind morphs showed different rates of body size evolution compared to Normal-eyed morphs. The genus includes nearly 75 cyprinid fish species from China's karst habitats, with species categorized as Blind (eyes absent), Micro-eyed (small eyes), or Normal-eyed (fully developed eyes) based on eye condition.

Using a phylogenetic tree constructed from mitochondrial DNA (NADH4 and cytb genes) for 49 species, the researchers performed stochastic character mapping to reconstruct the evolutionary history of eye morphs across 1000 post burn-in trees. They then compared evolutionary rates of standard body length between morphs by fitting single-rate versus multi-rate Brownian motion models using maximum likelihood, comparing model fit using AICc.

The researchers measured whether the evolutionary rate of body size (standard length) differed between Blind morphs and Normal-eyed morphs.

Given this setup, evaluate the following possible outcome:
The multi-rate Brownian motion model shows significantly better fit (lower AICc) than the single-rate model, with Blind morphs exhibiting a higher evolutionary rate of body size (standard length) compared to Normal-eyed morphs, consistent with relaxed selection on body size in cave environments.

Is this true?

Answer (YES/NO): NO